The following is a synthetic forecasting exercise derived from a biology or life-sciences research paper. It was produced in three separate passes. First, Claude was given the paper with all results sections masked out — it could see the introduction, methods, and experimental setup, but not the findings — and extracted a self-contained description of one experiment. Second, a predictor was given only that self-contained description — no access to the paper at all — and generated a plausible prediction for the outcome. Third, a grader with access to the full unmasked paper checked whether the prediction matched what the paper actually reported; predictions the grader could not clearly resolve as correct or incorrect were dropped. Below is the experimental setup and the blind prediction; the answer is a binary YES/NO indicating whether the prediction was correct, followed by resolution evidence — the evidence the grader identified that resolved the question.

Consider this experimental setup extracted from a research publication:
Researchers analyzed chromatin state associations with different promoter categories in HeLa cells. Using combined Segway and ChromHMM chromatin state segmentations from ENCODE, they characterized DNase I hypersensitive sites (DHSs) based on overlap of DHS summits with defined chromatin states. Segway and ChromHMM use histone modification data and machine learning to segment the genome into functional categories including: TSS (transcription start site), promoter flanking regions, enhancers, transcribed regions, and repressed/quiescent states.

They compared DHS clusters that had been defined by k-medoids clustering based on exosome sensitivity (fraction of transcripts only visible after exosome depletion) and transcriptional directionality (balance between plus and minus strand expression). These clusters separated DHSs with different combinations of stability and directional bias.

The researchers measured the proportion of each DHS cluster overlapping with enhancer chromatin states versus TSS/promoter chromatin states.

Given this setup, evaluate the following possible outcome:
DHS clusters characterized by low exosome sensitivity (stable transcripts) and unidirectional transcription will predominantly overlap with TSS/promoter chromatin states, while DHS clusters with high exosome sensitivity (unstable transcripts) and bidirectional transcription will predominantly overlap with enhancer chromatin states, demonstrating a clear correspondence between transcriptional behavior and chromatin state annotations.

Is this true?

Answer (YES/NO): NO